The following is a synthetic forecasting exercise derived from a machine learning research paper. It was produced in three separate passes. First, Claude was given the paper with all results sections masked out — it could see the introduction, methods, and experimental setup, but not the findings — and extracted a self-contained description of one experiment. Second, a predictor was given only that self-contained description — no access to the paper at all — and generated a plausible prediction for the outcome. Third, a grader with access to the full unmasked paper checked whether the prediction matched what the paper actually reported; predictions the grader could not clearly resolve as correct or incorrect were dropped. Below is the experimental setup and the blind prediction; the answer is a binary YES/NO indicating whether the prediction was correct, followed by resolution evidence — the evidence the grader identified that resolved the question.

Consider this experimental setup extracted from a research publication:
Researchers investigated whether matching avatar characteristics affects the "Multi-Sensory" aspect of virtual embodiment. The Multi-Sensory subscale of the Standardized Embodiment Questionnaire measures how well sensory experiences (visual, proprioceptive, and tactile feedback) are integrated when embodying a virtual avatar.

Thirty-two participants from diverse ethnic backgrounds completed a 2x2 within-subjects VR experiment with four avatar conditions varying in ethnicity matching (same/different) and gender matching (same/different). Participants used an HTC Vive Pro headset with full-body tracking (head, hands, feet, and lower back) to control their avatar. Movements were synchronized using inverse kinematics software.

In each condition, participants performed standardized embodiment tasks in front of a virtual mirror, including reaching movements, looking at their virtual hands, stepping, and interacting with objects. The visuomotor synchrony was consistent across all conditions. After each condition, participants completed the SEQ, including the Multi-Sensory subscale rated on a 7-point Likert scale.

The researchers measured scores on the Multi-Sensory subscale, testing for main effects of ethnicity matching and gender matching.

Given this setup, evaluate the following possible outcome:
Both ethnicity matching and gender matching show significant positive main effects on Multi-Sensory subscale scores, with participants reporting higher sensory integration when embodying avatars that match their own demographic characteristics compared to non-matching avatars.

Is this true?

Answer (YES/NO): NO